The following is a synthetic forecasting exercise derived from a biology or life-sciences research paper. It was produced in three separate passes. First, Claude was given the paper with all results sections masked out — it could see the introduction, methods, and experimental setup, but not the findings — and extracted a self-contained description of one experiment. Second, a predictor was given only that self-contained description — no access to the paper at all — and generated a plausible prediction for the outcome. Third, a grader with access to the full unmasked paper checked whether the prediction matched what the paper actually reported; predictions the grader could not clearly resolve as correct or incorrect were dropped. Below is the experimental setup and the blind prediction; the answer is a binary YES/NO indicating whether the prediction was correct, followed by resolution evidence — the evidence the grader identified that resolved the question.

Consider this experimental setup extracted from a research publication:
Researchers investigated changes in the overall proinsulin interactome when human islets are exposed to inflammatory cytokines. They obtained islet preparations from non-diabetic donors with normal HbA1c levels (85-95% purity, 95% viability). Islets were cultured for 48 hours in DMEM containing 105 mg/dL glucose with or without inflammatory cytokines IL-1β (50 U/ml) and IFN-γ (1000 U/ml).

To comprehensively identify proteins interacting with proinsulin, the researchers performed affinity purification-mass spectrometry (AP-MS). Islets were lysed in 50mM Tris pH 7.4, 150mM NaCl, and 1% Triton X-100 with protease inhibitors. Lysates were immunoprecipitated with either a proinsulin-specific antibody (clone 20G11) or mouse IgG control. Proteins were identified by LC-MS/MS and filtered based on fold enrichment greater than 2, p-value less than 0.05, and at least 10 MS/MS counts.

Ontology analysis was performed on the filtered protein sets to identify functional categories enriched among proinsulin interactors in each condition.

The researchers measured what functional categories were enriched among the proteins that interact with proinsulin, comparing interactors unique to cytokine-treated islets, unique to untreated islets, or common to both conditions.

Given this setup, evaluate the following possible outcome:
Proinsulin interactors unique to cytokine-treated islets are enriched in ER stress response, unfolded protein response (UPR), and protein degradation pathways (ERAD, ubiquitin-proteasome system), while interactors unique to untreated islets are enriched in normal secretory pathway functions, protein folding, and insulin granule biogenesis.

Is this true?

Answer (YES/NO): NO